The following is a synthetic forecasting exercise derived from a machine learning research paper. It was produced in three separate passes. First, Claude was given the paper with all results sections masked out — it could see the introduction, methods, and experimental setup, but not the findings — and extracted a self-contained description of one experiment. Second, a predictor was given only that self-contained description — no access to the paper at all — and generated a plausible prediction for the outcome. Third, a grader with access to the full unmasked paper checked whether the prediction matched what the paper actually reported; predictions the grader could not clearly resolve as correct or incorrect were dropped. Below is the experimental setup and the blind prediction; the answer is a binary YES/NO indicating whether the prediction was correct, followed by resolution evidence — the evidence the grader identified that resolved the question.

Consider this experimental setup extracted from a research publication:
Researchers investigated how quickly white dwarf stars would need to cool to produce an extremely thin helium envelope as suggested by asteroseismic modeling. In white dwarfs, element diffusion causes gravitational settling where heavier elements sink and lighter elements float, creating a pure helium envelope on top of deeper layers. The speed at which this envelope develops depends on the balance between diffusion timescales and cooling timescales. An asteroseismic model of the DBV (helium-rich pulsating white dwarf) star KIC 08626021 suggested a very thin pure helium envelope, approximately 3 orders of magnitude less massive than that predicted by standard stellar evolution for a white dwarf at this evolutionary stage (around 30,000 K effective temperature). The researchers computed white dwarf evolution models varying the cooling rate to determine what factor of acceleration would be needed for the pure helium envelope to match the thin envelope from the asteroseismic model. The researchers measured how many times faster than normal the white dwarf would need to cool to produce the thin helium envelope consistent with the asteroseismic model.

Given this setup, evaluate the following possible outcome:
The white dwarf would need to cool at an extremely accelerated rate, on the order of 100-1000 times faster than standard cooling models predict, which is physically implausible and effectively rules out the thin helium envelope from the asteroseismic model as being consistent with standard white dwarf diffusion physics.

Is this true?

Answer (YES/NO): NO